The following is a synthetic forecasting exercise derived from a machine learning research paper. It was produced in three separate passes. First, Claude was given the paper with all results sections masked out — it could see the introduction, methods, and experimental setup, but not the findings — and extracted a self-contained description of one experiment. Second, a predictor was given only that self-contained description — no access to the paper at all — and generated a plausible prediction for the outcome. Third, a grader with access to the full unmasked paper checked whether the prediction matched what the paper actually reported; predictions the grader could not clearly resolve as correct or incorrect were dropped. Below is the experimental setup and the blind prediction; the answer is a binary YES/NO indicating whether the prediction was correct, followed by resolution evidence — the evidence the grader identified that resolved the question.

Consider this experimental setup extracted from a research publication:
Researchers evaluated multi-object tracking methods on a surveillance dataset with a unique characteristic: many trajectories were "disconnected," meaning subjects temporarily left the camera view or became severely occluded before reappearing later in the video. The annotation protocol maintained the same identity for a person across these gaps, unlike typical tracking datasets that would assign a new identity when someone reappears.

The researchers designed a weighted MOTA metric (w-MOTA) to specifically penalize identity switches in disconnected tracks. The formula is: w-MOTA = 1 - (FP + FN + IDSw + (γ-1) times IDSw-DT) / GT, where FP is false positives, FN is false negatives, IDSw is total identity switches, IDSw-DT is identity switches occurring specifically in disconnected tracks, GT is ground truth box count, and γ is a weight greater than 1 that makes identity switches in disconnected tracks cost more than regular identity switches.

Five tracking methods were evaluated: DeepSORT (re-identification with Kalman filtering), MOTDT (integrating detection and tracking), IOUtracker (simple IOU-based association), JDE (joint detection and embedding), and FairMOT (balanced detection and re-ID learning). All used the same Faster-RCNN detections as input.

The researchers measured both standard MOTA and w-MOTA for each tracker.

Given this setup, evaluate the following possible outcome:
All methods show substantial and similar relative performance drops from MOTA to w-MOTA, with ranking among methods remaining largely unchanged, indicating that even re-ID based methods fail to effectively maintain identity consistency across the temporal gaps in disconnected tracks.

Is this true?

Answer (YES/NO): NO